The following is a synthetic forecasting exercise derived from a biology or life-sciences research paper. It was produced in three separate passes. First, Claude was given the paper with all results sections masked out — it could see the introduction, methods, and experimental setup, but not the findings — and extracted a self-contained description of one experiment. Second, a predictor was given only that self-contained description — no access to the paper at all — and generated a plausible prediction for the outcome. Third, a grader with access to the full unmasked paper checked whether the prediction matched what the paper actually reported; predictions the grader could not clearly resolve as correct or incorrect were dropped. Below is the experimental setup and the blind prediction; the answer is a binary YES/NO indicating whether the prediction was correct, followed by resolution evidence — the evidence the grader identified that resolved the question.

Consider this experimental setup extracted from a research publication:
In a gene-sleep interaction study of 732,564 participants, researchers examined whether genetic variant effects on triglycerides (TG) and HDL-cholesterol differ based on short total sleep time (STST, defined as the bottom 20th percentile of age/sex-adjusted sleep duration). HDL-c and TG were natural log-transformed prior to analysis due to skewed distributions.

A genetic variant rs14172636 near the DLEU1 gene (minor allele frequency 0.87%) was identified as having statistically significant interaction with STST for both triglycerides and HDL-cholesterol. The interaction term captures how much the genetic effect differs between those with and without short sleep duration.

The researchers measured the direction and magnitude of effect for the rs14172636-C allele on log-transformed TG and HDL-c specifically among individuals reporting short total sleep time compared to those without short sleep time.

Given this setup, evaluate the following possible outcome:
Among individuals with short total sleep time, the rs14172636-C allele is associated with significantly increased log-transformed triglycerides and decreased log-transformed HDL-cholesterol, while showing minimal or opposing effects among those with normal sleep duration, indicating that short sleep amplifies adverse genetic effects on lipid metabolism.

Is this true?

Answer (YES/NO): NO